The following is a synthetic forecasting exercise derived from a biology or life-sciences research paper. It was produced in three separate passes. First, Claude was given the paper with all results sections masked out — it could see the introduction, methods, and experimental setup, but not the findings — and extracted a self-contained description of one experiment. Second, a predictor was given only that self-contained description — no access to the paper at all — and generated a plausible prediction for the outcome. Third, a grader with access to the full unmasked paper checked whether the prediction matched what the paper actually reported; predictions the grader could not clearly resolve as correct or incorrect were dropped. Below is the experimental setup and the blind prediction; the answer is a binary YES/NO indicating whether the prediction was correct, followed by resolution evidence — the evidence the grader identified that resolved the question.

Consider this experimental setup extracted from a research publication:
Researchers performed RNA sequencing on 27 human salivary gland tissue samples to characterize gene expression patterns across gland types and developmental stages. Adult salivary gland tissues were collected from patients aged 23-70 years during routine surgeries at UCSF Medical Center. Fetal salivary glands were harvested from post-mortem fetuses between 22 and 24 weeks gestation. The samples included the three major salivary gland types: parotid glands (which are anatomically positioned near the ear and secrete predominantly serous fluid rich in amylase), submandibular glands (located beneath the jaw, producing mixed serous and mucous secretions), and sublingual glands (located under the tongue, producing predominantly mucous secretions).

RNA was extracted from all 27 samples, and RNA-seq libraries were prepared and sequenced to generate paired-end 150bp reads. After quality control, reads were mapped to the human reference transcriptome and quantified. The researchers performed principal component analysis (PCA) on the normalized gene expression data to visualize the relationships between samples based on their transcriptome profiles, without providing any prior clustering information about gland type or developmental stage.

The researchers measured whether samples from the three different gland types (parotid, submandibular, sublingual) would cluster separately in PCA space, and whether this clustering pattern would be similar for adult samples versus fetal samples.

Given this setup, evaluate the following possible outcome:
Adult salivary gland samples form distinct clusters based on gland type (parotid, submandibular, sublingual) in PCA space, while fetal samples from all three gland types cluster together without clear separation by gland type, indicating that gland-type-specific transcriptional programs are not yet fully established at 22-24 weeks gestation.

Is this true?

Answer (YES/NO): YES